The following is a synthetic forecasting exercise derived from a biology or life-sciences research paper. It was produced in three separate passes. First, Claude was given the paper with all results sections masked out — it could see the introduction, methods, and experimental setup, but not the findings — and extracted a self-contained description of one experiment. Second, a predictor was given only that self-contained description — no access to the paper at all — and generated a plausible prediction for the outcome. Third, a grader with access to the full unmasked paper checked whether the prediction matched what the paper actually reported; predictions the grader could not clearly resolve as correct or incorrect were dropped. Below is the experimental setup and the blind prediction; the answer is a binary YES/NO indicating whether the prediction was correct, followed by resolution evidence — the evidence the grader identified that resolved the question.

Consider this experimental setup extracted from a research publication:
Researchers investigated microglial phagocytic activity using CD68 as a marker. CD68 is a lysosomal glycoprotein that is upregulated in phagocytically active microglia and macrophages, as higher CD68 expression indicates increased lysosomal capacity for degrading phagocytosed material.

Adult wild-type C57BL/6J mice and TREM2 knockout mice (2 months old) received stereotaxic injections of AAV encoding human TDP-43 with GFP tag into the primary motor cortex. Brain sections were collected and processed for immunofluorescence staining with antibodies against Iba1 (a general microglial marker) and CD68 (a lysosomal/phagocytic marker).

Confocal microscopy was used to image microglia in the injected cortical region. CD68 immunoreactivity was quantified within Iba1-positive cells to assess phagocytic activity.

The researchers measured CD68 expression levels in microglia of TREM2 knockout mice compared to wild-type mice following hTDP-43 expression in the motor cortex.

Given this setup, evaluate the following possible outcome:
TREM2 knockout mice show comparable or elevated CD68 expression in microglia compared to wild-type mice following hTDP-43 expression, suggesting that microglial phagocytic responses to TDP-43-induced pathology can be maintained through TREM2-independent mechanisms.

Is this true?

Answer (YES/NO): NO